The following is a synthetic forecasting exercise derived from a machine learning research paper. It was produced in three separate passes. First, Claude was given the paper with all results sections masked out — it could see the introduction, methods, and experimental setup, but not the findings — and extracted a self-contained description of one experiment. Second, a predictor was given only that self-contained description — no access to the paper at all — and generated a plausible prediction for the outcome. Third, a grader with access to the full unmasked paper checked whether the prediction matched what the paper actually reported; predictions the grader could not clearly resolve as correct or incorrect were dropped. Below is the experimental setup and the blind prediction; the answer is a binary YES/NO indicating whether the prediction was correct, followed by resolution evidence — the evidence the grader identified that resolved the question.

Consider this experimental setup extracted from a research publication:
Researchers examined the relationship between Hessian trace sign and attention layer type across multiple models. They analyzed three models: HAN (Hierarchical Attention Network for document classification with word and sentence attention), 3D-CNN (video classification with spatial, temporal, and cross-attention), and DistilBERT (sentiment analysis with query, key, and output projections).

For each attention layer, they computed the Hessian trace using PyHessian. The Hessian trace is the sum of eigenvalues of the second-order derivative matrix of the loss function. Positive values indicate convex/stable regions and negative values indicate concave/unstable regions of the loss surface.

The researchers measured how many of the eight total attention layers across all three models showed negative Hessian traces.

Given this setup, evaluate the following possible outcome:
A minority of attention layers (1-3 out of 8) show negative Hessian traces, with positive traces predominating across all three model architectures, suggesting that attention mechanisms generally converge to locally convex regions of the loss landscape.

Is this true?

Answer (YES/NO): NO